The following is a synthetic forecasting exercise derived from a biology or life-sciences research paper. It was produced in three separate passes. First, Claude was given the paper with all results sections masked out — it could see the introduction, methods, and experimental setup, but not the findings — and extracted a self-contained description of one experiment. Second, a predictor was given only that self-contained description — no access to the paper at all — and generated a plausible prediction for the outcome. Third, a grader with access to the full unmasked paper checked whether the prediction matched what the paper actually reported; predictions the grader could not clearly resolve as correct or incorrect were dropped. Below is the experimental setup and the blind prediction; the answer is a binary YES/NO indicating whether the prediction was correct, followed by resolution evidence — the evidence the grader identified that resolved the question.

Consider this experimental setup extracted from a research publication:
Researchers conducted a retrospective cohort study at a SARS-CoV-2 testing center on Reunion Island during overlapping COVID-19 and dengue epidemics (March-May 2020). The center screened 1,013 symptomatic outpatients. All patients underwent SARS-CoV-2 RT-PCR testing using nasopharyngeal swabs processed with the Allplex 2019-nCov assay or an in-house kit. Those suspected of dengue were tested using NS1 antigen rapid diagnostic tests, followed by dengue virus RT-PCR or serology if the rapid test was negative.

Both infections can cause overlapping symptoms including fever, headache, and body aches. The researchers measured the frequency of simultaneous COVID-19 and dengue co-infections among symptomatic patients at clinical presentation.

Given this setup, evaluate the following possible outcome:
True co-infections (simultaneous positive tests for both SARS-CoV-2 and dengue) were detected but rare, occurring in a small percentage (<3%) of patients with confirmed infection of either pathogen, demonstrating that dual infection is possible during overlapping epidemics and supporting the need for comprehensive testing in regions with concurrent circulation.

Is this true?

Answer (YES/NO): NO